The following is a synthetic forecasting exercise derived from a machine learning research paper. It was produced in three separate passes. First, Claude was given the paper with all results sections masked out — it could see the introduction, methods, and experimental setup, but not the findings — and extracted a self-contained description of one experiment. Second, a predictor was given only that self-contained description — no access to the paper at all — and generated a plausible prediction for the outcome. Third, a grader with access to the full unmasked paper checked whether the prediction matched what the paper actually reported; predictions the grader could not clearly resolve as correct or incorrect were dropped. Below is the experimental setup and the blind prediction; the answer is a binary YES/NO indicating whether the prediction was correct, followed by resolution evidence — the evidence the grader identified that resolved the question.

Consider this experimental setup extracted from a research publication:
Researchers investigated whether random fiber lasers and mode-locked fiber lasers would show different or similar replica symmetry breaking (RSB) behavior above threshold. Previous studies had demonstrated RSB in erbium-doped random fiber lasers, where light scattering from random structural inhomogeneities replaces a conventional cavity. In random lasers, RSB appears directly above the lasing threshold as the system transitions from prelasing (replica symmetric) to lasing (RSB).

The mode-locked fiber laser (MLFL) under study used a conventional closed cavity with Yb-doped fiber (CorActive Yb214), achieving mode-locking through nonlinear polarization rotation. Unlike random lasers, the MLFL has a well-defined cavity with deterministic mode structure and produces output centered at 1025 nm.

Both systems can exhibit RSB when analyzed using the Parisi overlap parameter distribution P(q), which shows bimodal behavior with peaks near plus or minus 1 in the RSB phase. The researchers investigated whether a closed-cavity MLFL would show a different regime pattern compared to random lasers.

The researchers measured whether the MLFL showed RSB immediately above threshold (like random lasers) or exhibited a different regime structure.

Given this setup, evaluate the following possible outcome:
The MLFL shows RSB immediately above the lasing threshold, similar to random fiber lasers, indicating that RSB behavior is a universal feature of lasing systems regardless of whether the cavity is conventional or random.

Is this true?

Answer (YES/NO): NO